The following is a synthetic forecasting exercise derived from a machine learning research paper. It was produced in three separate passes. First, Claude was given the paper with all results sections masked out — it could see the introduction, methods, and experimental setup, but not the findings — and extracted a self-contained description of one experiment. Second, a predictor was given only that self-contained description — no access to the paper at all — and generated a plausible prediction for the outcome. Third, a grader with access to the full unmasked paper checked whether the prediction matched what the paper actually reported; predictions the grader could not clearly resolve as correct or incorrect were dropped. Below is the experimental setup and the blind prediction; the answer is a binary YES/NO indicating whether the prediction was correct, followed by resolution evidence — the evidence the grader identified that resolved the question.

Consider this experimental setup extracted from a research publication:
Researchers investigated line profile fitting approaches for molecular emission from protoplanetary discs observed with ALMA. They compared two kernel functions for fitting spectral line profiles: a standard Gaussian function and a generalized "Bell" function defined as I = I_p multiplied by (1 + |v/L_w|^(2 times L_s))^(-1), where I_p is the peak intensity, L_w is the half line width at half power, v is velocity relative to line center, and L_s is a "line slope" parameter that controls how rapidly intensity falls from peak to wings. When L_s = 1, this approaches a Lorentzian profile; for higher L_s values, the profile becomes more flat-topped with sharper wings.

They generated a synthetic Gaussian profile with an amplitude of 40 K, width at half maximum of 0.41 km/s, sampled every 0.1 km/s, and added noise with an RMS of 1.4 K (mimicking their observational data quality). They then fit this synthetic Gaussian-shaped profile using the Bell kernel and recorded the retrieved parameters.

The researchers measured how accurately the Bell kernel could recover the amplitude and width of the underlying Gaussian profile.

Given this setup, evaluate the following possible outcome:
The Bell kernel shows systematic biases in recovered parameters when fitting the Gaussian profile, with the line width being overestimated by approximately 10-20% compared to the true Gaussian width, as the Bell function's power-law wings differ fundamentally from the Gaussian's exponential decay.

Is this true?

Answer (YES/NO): NO